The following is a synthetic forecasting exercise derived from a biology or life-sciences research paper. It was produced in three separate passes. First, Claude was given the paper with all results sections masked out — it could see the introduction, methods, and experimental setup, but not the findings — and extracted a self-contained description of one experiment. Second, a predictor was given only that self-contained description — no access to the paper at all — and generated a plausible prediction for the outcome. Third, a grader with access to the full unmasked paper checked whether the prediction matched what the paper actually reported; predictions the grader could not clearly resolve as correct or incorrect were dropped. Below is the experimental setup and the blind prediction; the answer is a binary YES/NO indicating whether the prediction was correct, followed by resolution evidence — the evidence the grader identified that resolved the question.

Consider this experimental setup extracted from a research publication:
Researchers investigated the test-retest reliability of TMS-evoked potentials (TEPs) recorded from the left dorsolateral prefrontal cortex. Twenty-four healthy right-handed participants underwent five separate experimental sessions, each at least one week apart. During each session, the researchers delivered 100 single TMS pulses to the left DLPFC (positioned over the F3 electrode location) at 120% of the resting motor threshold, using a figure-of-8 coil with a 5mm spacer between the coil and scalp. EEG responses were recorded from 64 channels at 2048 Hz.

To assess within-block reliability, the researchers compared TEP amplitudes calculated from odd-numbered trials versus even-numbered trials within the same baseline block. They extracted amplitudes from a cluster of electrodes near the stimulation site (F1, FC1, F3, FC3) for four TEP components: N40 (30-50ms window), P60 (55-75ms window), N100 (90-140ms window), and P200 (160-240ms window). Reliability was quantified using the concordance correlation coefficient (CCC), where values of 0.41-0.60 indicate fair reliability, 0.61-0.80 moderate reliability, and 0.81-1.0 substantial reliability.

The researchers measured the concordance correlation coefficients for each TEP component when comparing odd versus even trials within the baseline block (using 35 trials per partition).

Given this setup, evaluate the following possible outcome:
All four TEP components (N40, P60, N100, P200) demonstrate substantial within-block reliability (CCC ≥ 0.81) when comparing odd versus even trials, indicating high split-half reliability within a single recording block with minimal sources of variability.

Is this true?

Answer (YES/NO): NO